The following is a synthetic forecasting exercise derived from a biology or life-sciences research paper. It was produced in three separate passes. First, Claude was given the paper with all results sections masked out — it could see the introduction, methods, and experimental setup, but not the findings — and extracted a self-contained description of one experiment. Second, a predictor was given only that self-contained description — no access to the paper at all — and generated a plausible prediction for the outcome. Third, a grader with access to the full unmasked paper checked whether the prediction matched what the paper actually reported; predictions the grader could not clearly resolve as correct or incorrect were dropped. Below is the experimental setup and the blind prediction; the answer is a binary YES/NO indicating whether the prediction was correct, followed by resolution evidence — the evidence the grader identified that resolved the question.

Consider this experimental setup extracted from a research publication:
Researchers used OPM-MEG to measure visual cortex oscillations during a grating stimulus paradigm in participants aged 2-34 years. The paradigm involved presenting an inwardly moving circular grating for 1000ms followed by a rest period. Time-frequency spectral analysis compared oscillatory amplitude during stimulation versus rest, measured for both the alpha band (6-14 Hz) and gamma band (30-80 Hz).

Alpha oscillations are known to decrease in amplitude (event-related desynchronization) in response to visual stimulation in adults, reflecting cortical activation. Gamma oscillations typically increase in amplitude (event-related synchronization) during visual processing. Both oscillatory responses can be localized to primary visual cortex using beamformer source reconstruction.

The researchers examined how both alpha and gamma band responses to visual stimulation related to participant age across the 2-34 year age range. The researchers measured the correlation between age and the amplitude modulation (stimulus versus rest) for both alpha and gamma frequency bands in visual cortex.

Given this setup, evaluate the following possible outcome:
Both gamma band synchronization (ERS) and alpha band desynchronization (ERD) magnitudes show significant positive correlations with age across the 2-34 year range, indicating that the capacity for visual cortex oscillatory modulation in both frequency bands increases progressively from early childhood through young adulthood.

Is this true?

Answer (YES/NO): NO